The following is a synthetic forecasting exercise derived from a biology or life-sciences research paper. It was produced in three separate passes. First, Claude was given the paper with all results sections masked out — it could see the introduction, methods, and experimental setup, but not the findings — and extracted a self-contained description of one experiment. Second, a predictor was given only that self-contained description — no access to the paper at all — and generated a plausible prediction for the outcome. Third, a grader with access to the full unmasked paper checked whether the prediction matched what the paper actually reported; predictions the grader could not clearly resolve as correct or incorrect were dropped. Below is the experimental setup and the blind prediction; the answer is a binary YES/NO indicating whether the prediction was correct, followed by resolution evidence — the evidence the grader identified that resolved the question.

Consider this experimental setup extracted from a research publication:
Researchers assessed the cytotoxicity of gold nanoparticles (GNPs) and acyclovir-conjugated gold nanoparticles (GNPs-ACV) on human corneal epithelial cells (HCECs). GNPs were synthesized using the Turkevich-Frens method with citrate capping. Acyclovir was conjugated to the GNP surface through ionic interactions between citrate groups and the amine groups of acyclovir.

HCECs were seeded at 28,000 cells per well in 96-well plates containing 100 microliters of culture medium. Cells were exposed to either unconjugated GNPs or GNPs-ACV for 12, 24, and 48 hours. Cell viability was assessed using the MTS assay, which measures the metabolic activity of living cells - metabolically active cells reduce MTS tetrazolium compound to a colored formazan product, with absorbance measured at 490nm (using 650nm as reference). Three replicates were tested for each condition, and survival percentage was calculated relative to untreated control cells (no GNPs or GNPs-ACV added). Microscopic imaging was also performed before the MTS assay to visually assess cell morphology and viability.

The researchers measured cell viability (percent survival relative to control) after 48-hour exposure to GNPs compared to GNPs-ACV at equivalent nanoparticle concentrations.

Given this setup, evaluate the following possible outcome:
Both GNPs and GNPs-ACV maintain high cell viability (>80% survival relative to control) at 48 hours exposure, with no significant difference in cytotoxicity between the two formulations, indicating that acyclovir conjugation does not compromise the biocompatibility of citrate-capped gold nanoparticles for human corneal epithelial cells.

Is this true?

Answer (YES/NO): YES